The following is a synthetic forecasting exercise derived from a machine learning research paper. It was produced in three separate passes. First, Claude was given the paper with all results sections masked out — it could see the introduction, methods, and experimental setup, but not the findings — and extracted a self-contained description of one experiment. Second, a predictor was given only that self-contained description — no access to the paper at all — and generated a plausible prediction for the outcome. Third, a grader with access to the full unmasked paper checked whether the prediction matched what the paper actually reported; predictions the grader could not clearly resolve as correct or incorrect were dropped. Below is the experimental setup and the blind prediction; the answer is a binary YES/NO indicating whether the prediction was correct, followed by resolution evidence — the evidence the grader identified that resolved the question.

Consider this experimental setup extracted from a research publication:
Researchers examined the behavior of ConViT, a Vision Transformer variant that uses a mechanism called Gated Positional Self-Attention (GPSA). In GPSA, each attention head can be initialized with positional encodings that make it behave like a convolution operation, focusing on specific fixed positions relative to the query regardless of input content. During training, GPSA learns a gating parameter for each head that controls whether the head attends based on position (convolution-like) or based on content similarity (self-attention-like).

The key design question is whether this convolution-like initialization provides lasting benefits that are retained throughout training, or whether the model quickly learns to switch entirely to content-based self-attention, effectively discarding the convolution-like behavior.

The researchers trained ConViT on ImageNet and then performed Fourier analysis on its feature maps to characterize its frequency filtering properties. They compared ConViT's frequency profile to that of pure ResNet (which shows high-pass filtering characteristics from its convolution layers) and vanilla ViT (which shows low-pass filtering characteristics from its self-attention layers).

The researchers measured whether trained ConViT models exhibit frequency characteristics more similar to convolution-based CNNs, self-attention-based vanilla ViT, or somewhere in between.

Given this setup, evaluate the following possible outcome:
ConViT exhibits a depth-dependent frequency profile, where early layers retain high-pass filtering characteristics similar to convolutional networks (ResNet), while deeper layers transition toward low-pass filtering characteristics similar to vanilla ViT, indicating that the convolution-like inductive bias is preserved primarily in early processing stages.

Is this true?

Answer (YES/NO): NO